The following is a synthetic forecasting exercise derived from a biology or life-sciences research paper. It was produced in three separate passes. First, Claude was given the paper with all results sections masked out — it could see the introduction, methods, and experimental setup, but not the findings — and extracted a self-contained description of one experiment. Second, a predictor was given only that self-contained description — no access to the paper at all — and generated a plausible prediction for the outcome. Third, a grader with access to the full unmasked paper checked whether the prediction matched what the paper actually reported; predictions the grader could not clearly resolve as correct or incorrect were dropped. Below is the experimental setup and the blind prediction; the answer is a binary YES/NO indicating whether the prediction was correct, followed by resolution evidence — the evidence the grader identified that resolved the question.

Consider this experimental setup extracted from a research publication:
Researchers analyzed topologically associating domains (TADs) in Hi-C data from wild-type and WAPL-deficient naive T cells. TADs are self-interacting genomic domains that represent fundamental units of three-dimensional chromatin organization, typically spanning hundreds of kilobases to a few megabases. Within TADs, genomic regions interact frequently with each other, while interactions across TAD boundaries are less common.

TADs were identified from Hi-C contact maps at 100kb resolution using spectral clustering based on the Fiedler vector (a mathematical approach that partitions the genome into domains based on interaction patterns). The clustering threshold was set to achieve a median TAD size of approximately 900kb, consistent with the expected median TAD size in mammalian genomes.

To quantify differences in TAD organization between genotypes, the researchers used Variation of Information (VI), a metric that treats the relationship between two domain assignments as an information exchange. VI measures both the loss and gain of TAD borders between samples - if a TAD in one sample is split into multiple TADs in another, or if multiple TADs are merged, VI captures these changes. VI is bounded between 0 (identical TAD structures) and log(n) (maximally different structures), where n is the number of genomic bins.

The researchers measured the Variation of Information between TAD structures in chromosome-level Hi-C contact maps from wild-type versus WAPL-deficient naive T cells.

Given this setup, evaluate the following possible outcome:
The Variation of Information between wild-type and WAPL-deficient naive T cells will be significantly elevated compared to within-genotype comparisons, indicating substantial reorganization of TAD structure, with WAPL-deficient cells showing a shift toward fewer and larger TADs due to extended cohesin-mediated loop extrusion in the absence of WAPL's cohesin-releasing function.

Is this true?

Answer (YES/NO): NO